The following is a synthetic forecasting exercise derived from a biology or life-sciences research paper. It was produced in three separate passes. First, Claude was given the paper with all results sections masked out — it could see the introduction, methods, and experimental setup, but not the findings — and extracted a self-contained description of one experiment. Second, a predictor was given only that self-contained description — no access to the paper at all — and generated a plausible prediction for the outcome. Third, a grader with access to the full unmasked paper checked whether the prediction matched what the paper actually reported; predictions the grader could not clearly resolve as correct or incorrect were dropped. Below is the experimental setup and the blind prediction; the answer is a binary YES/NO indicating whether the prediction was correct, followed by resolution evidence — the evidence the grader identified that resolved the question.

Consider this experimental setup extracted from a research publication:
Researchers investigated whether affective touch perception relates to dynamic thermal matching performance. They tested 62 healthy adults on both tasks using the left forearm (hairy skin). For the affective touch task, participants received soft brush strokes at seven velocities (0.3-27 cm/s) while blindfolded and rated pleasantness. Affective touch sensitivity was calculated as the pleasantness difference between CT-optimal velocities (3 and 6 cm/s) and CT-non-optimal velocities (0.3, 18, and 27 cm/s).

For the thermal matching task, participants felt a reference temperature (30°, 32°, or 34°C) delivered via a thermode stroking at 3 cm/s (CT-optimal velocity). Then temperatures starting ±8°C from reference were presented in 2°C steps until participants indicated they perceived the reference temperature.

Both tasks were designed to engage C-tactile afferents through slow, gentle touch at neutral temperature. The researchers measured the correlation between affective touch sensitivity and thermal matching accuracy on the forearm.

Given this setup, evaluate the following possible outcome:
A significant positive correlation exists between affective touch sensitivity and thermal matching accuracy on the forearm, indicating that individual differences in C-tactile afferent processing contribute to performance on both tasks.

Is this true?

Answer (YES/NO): NO